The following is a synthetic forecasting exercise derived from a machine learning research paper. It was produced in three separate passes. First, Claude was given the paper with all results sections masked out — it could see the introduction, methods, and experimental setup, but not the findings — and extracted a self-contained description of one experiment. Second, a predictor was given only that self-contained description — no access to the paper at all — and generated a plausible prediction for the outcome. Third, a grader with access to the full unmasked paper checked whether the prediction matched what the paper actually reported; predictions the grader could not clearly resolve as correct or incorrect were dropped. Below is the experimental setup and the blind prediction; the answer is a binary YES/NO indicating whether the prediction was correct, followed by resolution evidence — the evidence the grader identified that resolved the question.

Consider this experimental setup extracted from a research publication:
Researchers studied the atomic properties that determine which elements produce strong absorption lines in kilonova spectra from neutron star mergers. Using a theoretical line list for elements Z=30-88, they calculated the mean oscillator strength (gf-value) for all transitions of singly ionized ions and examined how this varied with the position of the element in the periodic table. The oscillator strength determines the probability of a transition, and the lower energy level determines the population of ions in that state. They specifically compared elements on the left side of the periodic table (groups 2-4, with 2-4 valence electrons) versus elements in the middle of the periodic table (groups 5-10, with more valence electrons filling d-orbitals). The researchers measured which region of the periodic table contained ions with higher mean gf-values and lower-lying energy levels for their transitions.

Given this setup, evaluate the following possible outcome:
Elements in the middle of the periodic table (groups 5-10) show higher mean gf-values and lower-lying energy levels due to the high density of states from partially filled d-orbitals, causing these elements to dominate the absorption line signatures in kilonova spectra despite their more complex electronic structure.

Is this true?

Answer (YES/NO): NO